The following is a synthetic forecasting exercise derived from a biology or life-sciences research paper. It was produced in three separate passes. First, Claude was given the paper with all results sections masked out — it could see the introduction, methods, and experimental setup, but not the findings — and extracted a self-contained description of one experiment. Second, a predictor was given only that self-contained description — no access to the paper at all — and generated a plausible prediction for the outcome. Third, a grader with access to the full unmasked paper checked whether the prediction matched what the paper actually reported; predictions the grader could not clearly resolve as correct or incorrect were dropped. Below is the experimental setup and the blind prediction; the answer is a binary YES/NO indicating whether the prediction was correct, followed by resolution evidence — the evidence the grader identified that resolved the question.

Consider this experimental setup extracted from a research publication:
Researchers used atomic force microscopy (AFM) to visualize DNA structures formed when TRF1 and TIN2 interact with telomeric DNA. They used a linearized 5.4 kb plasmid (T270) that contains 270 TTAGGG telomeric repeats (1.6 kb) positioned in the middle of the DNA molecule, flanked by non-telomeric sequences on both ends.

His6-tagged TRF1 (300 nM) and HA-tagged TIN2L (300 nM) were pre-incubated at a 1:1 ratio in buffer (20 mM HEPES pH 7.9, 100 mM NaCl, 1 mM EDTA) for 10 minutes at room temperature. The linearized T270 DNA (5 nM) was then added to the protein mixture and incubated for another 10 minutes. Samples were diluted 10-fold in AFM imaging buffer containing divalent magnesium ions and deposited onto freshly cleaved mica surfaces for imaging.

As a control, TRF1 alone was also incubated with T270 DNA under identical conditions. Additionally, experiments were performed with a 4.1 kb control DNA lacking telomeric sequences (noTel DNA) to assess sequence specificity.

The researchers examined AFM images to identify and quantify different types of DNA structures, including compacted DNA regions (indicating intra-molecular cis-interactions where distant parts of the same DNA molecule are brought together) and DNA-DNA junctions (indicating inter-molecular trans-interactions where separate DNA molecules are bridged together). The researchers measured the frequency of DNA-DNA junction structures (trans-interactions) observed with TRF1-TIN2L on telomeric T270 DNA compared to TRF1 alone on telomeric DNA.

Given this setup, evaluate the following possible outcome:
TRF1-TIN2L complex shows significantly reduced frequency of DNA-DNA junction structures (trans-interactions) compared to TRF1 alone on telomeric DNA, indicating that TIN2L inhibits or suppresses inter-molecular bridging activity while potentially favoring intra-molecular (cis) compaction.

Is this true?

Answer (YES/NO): NO